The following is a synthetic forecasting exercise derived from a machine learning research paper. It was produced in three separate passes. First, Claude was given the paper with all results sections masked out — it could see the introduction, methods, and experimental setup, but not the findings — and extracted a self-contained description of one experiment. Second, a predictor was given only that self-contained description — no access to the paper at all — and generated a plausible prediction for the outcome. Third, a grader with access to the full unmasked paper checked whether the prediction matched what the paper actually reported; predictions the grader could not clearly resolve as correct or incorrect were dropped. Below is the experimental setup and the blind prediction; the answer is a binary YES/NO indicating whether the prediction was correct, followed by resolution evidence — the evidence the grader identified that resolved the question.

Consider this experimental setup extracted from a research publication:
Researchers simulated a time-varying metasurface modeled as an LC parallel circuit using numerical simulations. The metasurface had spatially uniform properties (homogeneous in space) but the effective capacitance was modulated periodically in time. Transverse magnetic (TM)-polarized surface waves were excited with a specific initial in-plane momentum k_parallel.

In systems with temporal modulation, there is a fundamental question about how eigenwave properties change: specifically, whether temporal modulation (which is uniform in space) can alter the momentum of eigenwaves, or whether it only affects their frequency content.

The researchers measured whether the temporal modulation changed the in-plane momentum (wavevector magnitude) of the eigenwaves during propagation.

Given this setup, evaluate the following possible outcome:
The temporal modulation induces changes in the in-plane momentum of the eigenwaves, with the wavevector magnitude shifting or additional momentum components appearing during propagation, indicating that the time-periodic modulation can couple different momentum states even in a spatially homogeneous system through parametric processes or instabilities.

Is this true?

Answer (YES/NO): NO